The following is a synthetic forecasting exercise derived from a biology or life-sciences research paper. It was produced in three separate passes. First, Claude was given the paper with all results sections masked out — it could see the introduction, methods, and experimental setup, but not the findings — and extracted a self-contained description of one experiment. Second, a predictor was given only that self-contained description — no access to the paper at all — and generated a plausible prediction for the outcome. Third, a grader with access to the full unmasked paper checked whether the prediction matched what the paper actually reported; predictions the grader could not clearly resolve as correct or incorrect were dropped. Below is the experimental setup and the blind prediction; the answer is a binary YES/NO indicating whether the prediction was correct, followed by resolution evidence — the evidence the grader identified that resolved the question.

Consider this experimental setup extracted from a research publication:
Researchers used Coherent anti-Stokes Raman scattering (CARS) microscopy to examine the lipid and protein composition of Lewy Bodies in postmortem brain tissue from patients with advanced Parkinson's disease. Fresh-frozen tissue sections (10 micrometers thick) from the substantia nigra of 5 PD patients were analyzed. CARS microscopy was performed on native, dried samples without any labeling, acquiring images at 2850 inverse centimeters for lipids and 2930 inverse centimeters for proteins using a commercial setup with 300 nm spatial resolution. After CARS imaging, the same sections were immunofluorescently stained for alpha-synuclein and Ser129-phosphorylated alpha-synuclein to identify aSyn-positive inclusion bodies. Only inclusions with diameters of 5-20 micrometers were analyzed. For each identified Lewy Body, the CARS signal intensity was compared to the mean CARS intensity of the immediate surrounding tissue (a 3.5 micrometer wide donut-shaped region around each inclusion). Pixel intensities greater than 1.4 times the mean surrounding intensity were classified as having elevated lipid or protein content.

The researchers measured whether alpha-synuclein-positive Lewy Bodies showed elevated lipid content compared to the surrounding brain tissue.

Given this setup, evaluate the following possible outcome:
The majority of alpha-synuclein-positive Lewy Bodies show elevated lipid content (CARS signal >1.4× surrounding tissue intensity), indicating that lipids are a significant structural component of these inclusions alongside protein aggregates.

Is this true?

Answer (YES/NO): NO